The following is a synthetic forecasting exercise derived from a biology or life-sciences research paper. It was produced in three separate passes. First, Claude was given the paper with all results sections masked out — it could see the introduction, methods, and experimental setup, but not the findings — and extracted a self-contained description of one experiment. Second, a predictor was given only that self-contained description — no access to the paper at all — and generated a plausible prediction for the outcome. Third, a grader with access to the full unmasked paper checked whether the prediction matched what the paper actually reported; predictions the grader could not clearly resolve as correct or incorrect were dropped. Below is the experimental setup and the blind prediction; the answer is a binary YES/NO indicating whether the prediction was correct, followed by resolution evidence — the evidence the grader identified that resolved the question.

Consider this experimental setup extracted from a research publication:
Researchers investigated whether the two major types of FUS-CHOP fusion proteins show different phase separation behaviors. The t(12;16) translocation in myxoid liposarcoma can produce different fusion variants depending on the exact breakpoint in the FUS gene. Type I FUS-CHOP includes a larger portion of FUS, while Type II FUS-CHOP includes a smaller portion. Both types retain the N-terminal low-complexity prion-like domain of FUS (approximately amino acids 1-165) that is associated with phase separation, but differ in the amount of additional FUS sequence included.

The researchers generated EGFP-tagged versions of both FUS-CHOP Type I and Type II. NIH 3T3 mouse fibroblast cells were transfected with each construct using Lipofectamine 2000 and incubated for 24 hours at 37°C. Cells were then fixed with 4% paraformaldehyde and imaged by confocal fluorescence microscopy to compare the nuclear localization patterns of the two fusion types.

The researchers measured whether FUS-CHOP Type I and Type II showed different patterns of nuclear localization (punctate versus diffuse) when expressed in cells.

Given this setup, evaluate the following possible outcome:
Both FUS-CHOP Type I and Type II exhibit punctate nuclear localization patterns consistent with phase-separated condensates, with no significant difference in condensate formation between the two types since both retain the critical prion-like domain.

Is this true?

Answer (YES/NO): YES